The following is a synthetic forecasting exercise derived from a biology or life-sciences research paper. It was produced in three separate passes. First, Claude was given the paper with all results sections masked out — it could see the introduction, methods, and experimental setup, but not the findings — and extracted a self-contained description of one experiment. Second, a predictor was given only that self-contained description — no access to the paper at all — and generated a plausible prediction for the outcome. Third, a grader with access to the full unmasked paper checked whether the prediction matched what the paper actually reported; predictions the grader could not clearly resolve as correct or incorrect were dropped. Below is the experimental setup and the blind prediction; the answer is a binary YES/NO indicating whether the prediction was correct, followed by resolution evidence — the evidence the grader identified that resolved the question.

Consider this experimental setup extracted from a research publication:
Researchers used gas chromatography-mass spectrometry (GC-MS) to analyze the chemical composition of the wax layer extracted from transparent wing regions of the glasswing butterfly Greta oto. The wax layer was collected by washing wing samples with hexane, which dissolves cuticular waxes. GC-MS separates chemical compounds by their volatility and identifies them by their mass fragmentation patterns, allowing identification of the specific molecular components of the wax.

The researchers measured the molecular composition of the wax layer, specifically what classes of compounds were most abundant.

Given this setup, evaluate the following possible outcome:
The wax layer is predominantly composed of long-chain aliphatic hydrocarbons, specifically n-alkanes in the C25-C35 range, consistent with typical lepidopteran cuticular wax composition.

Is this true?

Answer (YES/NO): YES